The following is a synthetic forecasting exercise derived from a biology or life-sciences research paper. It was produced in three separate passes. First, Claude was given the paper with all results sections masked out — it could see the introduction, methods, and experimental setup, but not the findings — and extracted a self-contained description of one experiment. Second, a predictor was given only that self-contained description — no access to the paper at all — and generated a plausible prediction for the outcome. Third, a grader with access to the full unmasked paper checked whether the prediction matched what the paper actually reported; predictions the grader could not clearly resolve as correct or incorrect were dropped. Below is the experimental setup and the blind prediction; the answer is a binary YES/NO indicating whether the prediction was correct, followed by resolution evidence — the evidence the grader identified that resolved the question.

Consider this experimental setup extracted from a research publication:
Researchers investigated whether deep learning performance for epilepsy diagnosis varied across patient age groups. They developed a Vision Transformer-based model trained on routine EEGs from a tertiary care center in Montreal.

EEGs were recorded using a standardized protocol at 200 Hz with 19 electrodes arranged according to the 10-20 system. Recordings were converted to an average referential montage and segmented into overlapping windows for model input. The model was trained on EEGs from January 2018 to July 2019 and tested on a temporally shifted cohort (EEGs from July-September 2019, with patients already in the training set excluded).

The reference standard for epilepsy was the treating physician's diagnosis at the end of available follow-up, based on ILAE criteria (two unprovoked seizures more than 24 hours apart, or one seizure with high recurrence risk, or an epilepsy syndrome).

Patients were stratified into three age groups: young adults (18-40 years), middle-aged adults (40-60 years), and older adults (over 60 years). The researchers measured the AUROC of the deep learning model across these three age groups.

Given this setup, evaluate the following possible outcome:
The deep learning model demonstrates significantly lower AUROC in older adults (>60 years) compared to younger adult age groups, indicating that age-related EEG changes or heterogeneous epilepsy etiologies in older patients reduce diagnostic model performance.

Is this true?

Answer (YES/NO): YES